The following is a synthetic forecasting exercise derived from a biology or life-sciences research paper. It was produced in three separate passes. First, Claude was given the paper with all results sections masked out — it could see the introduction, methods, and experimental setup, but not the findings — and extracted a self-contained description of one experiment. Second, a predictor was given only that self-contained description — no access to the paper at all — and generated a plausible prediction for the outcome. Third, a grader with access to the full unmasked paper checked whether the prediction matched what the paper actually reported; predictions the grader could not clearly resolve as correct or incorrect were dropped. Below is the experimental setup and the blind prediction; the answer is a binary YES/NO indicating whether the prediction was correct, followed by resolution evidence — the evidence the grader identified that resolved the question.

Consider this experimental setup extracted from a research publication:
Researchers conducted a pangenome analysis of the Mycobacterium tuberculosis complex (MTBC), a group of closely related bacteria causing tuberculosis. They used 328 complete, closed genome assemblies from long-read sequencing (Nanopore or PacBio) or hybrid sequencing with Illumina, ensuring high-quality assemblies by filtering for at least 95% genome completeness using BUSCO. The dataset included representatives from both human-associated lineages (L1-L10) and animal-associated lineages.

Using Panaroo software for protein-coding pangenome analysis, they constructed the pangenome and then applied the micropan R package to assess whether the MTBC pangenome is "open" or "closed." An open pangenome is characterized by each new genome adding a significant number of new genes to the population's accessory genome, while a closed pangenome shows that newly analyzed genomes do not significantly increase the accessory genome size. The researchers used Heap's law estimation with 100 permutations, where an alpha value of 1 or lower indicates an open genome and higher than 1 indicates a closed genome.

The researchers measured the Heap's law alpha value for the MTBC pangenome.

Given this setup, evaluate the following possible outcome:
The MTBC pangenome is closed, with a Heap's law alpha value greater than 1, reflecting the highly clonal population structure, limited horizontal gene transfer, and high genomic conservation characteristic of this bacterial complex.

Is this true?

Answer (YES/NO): YES